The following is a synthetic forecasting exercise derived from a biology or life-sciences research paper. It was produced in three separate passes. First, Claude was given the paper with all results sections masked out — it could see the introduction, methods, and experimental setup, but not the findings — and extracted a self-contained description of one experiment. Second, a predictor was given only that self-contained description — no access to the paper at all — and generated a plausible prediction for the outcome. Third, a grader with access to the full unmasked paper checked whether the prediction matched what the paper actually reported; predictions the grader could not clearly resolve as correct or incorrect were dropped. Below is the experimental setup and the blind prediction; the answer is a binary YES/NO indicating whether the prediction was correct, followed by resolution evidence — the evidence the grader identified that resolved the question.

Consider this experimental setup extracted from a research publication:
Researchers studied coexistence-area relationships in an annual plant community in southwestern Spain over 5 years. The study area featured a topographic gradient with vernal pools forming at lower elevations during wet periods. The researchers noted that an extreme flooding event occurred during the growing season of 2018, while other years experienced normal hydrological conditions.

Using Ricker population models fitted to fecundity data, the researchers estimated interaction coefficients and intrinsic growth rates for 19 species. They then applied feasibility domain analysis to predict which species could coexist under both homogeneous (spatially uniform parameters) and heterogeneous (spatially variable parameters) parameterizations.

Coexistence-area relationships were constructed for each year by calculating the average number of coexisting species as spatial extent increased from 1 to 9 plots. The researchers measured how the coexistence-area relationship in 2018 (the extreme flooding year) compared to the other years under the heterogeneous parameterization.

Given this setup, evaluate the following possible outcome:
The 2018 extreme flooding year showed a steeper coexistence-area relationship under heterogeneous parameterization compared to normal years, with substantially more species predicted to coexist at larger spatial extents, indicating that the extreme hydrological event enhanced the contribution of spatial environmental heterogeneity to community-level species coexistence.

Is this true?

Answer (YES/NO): NO